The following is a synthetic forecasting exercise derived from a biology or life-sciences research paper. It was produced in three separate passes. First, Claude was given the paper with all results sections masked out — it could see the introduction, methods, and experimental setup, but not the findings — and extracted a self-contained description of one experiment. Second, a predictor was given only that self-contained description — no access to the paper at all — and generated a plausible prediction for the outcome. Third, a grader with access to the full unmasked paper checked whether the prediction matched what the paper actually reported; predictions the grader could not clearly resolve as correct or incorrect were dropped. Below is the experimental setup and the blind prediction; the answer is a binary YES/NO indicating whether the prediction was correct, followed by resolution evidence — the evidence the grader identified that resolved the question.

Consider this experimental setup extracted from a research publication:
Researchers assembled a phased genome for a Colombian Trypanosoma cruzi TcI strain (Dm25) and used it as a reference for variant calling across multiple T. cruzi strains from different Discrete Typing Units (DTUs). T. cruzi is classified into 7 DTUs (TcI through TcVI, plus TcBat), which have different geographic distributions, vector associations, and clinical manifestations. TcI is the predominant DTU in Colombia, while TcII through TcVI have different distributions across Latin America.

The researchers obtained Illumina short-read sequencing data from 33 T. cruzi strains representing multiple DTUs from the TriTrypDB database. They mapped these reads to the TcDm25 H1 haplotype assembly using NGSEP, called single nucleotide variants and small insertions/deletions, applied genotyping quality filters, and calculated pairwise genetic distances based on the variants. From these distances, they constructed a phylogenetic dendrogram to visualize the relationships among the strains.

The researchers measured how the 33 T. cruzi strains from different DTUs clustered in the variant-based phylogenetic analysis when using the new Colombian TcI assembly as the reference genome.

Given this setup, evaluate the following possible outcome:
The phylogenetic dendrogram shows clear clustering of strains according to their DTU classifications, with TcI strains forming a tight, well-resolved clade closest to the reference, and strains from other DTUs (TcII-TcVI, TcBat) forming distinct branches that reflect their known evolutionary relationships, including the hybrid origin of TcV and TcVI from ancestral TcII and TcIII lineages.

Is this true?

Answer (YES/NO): NO